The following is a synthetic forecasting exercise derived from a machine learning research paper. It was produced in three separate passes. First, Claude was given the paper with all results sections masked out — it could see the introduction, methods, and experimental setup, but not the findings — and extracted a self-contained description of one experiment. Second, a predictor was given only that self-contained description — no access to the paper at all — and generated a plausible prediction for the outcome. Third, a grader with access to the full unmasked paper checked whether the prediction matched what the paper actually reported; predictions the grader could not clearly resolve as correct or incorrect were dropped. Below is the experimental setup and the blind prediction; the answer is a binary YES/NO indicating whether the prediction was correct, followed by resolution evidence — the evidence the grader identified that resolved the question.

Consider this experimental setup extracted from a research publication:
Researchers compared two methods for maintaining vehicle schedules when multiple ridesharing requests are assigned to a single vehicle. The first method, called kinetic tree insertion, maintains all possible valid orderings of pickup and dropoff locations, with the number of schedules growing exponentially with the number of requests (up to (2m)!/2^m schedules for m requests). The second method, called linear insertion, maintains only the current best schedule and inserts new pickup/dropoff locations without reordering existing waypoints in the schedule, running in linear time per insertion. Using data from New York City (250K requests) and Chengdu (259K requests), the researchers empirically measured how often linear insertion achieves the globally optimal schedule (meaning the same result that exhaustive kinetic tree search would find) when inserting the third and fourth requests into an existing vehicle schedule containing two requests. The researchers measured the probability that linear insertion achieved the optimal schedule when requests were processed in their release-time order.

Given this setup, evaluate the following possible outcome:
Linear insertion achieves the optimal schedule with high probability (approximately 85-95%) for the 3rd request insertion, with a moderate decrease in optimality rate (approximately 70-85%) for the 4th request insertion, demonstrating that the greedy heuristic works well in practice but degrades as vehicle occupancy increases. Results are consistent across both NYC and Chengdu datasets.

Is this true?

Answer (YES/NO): NO